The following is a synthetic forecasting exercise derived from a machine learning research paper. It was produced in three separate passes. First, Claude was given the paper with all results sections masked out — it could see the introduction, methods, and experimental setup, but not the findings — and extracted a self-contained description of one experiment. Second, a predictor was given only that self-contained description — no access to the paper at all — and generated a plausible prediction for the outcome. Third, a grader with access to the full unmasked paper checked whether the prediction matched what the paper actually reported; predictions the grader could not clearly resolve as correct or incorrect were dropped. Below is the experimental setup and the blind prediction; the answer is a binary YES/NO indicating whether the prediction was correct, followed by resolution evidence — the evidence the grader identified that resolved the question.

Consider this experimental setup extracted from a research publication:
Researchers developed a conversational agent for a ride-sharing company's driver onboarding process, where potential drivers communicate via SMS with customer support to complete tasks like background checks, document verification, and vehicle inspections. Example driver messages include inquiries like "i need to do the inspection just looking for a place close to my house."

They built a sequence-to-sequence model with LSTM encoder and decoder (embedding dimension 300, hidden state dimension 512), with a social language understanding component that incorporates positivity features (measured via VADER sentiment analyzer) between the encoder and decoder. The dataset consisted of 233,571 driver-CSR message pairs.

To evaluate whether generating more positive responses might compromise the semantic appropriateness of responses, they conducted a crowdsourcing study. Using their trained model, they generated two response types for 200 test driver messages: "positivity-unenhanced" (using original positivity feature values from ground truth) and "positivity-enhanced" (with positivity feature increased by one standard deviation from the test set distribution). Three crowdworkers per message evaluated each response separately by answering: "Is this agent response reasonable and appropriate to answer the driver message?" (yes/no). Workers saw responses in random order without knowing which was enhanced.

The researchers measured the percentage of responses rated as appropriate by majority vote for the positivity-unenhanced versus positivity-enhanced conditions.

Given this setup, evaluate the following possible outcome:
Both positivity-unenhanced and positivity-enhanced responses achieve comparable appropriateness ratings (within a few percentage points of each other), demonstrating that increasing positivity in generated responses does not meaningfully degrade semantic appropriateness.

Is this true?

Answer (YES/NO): YES